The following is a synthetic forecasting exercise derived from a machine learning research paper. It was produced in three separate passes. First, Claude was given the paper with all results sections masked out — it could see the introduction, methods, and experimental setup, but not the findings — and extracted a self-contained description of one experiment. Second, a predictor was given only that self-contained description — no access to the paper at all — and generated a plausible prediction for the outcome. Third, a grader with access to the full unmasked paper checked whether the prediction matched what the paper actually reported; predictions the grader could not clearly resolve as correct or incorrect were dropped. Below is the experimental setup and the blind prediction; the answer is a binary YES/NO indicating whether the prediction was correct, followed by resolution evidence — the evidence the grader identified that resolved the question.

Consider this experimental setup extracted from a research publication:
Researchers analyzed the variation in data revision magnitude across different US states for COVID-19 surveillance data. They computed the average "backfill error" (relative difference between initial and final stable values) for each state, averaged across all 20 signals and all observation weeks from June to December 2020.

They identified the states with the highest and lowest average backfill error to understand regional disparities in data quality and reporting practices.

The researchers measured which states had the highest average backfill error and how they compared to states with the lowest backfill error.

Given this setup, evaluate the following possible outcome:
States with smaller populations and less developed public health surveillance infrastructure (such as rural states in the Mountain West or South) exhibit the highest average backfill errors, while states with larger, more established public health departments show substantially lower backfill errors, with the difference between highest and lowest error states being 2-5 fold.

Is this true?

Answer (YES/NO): NO